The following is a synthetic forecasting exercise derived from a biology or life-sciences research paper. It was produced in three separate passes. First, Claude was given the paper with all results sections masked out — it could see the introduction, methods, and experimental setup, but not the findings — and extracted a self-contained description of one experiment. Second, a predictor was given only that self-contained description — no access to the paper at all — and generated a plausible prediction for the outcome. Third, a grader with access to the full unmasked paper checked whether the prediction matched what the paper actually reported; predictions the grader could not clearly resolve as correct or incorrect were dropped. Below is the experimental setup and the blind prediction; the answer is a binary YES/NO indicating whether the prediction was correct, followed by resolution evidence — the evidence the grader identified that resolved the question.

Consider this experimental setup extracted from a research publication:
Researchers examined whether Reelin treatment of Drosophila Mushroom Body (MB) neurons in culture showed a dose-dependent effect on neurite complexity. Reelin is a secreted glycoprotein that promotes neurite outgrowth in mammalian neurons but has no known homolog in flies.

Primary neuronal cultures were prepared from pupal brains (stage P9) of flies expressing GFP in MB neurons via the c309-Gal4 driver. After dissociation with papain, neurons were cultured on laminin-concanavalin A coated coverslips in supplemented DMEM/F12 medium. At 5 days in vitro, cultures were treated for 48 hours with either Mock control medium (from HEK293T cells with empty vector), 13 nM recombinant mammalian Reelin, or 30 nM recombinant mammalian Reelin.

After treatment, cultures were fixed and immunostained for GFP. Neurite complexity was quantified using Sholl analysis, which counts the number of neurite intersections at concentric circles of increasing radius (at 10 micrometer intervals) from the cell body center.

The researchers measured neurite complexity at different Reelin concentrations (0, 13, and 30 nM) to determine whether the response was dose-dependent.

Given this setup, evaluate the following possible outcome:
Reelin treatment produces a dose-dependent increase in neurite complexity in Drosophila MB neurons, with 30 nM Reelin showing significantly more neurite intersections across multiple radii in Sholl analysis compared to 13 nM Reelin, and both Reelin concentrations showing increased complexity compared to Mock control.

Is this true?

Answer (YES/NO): YES